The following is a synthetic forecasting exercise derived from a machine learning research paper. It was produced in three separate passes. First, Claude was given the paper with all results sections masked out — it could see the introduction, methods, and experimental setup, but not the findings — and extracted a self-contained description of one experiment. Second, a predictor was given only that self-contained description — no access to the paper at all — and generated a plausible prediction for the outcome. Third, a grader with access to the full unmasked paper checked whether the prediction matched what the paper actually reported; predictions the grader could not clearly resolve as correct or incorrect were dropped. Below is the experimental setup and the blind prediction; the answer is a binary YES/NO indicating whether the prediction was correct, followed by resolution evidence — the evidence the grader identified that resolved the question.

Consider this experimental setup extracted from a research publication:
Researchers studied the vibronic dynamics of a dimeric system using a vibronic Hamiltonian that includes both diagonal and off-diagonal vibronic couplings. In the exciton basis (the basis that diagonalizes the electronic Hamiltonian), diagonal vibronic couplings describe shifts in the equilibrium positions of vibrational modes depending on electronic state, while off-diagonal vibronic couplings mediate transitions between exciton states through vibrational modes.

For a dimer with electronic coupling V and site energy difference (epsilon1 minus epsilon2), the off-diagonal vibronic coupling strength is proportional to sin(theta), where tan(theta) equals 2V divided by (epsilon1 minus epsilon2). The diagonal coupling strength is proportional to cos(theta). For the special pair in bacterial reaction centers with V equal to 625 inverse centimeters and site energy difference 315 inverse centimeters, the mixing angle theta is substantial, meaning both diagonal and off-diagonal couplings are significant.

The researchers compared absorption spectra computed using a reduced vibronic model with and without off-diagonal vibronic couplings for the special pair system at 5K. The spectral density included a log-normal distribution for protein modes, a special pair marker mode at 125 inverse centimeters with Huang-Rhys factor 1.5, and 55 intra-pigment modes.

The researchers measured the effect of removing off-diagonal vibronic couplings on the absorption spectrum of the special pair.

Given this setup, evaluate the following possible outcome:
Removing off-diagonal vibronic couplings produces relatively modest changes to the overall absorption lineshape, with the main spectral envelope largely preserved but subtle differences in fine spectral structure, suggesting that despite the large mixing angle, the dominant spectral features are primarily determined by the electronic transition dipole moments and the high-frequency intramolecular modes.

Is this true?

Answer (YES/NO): NO